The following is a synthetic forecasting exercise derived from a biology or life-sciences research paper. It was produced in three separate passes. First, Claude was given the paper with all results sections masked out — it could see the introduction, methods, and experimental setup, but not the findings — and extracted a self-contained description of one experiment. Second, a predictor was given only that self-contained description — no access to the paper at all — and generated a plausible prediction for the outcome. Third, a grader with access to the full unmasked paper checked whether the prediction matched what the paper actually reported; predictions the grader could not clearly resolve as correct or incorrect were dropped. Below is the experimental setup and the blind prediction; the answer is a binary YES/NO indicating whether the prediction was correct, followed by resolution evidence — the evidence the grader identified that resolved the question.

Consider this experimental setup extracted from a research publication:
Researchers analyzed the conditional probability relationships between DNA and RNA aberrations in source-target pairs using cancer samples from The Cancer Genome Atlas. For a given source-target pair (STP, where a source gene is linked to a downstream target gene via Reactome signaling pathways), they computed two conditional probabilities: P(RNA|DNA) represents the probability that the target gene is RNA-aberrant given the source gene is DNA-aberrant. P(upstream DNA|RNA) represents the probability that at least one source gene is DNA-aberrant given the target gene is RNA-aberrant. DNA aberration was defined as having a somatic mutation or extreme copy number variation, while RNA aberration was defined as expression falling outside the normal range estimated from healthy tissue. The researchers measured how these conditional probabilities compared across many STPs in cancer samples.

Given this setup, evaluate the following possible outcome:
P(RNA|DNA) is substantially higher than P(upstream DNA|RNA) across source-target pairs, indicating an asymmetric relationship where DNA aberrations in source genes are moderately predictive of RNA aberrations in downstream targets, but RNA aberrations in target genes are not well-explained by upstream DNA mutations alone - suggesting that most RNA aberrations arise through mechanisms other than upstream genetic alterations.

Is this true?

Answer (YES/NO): YES